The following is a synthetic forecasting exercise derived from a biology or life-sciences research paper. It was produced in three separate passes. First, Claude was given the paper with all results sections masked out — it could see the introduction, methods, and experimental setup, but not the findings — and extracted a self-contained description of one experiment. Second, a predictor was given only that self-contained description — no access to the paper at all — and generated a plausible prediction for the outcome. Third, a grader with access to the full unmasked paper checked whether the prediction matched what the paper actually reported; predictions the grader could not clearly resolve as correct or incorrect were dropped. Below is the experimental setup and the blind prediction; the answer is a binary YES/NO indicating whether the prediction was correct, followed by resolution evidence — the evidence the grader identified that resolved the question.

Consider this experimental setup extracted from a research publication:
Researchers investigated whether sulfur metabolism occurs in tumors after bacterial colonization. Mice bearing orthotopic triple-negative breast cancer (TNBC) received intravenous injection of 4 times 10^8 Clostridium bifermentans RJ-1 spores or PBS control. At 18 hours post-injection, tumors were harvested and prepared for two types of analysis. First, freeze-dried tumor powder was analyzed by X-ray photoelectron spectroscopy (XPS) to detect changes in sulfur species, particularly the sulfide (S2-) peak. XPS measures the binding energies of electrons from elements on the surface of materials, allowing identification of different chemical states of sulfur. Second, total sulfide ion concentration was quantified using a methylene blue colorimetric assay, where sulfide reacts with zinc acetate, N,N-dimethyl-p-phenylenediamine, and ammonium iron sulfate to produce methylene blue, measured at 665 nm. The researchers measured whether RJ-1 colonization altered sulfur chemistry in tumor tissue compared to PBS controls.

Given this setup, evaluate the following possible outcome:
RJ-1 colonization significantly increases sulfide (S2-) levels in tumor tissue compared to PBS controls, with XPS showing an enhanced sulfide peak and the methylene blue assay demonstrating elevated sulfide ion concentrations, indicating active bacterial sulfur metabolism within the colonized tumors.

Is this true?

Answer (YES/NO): YES